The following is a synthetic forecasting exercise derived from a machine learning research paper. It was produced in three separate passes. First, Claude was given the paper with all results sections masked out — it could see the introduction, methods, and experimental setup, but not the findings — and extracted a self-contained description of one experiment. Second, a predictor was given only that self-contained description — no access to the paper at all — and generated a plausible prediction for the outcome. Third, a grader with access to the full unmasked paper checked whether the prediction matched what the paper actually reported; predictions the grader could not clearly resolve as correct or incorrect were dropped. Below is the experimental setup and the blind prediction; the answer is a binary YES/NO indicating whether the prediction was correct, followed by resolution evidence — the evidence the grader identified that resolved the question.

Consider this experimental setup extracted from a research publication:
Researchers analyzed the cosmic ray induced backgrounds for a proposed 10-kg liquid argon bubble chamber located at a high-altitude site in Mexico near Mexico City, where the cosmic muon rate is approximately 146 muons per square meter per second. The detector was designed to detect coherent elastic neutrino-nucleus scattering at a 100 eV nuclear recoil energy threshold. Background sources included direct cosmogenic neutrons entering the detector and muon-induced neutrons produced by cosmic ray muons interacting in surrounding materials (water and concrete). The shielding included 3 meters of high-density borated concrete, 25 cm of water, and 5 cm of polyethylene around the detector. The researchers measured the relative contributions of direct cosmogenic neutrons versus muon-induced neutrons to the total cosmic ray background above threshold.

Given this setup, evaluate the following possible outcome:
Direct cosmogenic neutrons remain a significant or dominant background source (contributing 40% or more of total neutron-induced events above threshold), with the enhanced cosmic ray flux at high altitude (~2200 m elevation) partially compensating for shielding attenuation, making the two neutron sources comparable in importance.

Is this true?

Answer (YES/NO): YES